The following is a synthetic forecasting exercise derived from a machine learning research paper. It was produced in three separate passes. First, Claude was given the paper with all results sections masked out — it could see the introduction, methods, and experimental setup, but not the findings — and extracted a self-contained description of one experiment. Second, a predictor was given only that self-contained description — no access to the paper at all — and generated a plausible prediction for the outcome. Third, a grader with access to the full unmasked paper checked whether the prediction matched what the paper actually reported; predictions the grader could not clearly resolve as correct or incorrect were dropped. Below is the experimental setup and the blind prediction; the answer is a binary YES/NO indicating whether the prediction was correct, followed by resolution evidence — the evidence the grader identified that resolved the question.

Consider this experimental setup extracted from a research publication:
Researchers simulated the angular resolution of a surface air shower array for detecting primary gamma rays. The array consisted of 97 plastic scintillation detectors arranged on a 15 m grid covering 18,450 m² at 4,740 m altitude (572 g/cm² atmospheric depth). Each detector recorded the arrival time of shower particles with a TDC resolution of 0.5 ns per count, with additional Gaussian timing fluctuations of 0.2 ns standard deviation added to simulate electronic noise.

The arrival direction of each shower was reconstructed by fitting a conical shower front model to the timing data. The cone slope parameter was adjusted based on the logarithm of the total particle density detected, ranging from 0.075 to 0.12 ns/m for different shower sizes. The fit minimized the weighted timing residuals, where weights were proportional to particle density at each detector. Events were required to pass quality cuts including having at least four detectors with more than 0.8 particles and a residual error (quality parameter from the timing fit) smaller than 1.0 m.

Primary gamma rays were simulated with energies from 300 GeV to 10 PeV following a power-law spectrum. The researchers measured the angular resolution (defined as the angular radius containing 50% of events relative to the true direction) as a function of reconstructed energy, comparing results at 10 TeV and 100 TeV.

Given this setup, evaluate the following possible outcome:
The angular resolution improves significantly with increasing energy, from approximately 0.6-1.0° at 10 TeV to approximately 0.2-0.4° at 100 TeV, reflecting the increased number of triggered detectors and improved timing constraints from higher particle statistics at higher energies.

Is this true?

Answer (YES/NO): YES